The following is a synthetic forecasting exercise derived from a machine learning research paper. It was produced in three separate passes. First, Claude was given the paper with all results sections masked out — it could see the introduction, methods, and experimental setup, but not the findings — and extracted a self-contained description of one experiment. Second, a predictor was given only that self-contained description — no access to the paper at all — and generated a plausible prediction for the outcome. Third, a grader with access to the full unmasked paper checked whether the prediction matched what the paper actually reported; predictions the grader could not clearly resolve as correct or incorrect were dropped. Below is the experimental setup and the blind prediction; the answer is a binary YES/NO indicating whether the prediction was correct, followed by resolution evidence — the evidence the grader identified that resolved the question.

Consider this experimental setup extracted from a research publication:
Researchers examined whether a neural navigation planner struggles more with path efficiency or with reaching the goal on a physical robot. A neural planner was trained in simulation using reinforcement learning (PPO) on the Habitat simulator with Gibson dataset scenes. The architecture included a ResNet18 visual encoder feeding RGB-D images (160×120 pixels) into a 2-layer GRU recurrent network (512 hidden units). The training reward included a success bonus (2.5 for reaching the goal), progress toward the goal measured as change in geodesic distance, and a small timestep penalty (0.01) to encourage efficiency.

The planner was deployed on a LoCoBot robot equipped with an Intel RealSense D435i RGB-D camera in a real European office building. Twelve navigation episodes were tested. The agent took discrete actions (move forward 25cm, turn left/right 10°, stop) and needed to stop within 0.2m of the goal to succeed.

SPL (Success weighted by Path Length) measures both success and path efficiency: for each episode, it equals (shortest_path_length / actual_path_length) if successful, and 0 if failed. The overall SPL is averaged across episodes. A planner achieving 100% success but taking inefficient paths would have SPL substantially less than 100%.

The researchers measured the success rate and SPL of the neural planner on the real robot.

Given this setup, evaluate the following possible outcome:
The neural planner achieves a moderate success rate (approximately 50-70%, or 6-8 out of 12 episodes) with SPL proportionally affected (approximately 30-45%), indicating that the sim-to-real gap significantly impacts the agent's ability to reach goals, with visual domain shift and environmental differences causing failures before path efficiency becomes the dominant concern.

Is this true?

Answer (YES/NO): NO